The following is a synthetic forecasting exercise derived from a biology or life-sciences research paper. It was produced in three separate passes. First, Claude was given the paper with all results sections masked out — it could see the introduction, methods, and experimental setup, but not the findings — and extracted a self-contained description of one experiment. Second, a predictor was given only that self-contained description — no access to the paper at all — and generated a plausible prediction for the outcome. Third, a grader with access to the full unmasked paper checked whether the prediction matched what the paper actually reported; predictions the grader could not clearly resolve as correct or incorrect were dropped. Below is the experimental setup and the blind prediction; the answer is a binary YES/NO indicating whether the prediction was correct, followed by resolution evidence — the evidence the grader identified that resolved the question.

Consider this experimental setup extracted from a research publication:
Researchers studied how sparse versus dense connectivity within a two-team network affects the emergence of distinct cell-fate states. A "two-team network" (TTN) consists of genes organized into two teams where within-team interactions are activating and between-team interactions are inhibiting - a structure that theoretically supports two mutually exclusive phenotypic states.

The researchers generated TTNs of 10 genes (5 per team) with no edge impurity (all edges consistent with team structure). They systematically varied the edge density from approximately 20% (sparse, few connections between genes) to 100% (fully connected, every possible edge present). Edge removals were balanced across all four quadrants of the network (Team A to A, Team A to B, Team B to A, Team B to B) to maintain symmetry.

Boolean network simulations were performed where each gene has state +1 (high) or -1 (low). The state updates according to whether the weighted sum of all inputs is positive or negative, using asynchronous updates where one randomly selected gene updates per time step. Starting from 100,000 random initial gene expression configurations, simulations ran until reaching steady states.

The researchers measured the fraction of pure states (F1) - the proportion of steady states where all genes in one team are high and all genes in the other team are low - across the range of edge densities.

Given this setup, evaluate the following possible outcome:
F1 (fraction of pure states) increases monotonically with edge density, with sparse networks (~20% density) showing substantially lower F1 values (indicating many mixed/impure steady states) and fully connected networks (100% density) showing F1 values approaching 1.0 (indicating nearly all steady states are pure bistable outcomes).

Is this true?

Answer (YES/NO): NO